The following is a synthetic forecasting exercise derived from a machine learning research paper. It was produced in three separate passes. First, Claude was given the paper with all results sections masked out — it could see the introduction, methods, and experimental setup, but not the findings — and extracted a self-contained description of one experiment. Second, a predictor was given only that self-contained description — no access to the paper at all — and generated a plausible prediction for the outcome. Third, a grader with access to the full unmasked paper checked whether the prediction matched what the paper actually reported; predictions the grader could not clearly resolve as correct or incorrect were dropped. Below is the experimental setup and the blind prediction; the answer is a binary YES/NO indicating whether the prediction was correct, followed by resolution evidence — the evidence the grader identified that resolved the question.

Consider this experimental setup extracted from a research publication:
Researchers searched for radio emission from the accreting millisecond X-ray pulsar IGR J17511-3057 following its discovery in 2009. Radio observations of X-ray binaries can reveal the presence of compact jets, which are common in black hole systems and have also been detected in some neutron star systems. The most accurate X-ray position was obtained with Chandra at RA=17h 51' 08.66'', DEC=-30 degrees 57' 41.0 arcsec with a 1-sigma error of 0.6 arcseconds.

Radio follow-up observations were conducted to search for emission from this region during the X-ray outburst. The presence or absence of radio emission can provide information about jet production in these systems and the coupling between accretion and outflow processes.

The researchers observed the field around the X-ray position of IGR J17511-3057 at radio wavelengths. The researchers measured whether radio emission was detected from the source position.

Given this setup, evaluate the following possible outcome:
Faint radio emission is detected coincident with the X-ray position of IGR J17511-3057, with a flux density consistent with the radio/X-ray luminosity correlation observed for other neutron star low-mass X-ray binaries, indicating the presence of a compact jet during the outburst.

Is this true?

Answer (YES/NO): NO